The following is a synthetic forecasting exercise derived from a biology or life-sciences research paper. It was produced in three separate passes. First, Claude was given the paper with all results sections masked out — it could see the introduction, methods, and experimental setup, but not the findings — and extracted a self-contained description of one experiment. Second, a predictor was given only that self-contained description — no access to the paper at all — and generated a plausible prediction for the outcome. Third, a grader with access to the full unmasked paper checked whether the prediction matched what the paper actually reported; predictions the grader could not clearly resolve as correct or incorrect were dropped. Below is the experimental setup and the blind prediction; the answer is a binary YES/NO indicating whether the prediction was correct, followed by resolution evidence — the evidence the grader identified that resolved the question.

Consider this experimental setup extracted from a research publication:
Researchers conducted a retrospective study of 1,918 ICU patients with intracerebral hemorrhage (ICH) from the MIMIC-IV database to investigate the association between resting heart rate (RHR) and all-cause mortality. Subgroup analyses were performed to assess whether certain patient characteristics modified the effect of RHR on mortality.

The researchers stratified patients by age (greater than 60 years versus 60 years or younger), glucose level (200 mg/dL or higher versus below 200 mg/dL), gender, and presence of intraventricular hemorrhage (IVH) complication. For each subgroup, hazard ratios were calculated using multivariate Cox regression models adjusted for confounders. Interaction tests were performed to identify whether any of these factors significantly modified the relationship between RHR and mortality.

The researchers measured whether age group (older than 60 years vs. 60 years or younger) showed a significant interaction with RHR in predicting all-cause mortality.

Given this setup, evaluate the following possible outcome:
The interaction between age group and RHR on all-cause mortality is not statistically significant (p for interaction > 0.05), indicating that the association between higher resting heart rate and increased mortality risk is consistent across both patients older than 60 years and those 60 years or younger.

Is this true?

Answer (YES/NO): NO